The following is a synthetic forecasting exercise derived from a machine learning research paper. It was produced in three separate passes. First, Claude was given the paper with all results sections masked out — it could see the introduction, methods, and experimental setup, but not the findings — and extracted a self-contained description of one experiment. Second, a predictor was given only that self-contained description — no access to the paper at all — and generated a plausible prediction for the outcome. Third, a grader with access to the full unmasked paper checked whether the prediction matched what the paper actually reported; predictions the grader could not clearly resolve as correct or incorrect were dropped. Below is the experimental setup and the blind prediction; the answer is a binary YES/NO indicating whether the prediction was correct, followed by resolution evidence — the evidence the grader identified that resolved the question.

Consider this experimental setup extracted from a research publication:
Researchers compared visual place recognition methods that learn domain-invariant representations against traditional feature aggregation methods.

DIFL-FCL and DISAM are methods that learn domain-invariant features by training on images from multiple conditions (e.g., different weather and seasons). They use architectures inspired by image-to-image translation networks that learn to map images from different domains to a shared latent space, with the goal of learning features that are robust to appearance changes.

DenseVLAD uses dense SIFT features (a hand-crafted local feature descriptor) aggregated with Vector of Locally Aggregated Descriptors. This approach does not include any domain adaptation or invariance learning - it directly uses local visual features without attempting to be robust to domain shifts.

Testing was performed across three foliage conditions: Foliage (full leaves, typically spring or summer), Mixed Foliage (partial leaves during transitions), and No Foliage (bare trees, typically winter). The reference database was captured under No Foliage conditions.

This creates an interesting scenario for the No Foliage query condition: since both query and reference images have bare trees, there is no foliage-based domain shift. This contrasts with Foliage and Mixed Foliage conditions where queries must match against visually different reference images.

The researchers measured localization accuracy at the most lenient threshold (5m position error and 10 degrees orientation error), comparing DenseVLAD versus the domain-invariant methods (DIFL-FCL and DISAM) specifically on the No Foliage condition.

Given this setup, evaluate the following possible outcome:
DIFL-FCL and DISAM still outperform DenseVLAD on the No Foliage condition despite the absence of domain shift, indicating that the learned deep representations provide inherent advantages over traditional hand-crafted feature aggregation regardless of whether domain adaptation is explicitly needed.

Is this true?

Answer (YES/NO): NO